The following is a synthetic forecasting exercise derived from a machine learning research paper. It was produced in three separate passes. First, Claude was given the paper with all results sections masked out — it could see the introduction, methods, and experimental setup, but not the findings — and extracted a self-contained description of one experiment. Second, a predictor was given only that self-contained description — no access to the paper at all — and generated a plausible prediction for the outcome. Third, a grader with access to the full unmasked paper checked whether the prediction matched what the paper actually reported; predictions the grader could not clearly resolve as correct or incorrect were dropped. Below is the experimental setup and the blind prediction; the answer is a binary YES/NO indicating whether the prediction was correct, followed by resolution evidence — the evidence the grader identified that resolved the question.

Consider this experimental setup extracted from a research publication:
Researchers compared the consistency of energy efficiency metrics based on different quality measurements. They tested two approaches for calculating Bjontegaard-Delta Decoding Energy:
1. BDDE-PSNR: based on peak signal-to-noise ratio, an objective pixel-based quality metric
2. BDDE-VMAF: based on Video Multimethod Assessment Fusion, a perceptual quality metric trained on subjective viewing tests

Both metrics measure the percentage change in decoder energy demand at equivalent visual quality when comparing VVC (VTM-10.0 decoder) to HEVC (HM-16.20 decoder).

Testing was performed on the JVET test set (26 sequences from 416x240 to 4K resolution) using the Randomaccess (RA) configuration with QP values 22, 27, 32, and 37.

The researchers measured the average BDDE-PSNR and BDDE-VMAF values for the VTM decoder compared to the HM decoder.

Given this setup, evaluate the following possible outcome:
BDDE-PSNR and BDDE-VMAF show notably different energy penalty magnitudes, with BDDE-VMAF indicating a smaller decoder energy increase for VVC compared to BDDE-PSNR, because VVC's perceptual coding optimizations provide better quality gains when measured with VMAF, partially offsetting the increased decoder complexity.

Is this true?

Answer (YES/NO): NO